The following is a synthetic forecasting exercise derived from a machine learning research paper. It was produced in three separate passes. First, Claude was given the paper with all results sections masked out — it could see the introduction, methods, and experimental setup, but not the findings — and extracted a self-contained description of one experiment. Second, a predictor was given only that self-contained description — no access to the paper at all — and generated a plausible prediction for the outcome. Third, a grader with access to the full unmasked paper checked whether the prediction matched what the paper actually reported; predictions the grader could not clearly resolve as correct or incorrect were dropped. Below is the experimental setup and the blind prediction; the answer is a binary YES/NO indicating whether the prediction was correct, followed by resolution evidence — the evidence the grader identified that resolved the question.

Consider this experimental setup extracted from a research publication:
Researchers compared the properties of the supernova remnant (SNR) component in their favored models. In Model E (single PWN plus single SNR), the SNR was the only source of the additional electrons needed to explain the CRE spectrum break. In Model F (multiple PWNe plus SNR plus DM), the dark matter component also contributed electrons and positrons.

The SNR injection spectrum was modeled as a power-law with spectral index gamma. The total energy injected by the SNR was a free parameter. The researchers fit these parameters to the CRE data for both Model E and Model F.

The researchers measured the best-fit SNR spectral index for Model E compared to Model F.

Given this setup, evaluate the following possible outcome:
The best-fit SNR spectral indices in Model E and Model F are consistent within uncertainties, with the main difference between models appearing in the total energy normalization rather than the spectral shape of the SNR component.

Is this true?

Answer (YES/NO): NO